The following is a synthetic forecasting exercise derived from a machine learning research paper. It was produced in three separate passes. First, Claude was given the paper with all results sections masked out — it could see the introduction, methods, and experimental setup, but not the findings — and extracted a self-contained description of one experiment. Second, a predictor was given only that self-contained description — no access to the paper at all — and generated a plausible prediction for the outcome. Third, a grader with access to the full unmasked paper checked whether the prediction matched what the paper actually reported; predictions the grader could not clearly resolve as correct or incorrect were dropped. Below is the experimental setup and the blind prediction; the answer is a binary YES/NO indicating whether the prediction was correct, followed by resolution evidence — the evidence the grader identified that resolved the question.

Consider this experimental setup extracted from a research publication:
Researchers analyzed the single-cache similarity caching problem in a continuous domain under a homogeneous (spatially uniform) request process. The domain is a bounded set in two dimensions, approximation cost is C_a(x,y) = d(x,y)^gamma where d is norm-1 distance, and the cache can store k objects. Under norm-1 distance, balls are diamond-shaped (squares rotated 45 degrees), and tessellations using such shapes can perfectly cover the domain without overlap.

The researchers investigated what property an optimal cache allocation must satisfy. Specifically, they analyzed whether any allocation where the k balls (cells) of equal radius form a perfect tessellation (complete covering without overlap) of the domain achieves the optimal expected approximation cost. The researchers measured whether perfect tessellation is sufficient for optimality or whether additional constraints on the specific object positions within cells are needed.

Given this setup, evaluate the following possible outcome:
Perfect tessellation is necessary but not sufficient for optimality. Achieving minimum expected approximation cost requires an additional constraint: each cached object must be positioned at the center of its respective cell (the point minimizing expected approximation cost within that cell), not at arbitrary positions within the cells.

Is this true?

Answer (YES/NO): NO